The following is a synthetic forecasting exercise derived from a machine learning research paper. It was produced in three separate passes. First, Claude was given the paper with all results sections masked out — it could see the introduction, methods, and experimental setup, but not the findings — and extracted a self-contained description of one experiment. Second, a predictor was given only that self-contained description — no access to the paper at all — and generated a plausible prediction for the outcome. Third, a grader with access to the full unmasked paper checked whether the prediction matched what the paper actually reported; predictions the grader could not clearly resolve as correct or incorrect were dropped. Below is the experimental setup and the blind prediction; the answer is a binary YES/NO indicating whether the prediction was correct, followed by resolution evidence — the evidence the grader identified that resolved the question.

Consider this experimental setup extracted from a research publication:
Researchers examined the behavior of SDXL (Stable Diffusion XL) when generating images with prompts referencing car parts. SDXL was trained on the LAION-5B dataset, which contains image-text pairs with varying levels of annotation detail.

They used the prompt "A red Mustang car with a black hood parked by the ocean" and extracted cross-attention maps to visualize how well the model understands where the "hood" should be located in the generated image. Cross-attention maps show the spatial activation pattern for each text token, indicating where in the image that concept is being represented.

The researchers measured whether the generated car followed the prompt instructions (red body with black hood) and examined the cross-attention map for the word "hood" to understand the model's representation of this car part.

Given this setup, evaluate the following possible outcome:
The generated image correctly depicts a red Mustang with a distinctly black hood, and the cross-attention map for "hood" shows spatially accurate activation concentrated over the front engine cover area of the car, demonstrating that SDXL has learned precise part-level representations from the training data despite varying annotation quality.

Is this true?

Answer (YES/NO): NO